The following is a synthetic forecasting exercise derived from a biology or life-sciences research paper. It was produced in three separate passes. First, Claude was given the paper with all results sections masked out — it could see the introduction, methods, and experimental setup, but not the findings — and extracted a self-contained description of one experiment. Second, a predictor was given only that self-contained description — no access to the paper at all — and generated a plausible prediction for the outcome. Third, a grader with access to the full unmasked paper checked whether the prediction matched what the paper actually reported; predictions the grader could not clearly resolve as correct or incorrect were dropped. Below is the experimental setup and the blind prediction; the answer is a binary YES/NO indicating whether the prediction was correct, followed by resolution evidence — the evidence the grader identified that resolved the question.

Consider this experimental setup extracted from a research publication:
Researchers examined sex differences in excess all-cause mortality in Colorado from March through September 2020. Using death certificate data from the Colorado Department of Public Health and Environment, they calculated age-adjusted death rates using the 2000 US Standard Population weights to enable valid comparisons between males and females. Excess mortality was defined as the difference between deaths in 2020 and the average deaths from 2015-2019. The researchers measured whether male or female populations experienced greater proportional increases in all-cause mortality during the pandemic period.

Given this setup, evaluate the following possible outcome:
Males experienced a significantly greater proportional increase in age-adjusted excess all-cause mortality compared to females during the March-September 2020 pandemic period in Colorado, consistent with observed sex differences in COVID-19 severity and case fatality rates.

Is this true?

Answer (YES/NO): YES